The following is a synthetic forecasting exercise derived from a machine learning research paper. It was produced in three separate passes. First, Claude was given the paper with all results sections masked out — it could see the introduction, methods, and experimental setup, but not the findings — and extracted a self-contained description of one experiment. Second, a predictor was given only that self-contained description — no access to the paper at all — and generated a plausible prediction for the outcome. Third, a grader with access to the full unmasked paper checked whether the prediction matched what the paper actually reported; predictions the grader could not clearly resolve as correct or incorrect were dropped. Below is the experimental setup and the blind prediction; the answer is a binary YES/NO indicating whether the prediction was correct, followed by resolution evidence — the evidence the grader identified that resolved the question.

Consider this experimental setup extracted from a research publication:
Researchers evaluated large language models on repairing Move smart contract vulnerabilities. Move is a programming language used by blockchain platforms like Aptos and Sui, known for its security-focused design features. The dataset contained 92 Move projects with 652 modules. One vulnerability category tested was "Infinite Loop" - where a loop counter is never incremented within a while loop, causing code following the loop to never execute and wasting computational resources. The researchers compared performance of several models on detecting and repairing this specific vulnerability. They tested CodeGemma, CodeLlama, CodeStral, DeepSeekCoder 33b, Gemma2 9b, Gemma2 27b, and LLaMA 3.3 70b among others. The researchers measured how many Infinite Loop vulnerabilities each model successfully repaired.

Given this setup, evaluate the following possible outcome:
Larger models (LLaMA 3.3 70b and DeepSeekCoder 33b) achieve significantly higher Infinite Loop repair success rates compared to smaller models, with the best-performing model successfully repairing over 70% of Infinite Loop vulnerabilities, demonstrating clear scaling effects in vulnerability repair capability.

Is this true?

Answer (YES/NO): NO